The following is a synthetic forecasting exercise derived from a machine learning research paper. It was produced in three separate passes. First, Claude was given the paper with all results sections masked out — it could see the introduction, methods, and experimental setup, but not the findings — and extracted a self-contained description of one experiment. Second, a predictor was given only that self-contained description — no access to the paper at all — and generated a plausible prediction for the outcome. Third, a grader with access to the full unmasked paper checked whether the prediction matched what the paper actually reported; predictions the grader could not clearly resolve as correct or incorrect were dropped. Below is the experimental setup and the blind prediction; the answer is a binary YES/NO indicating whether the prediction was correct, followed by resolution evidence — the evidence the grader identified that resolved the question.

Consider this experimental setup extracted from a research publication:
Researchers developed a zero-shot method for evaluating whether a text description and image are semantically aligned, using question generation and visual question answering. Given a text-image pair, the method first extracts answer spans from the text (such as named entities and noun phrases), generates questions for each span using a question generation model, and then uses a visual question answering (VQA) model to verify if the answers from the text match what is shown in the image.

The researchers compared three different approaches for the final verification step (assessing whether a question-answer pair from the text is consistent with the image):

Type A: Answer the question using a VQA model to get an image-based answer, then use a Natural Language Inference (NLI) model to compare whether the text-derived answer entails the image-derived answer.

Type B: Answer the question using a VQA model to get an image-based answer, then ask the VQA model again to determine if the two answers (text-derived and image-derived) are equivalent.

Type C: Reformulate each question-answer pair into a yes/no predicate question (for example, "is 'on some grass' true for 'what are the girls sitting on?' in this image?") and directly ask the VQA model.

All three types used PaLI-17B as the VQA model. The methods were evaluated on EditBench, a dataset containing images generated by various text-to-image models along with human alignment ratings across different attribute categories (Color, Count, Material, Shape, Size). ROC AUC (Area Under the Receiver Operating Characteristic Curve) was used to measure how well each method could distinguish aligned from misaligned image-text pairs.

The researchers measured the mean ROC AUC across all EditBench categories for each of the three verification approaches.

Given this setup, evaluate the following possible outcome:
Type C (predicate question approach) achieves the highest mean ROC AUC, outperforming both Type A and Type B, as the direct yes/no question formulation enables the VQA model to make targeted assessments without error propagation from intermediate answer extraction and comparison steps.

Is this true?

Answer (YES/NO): YES